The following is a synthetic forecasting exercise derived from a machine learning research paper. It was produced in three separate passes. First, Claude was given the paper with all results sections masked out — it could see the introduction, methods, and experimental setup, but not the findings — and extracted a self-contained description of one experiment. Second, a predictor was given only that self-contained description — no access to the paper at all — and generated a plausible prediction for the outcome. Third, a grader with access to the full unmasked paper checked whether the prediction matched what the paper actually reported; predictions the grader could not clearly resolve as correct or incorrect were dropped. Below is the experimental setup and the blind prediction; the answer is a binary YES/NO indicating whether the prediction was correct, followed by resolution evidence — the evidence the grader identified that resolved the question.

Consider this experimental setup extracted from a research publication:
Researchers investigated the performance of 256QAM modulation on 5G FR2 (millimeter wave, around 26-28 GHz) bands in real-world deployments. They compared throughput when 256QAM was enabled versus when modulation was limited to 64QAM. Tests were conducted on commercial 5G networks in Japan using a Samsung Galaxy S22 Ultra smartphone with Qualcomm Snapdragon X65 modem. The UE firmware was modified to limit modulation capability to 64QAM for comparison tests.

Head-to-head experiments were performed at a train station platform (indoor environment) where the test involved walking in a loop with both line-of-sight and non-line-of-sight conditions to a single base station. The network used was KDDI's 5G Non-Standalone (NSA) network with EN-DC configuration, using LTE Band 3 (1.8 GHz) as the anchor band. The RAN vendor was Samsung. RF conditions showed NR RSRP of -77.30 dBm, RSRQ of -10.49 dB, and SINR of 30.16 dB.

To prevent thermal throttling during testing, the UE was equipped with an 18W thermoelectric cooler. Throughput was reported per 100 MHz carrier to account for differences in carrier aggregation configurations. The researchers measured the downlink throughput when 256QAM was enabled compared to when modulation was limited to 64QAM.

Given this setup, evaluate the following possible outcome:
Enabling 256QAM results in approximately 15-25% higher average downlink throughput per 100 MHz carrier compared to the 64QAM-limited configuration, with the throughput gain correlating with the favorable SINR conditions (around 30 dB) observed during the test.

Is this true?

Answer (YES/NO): NO